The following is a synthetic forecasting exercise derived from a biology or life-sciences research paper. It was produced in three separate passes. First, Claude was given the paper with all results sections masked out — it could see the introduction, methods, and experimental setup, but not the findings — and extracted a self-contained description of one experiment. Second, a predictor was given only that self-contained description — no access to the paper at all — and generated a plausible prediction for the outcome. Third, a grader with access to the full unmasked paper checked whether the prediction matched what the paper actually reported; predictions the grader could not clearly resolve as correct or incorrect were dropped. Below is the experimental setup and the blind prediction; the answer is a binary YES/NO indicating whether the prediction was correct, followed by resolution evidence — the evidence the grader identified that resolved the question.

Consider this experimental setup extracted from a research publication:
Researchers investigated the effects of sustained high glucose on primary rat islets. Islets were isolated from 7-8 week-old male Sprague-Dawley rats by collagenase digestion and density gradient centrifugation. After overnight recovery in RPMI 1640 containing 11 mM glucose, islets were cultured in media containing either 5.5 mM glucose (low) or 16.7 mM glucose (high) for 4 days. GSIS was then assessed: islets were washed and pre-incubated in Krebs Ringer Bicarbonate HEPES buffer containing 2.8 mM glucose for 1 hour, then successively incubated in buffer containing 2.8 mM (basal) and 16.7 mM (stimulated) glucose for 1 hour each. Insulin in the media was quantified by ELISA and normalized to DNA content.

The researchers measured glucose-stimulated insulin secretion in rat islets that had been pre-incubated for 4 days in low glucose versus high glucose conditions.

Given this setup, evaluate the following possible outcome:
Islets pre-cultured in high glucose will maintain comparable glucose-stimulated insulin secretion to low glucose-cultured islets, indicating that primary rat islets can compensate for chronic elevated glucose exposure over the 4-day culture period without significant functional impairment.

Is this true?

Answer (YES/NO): NO